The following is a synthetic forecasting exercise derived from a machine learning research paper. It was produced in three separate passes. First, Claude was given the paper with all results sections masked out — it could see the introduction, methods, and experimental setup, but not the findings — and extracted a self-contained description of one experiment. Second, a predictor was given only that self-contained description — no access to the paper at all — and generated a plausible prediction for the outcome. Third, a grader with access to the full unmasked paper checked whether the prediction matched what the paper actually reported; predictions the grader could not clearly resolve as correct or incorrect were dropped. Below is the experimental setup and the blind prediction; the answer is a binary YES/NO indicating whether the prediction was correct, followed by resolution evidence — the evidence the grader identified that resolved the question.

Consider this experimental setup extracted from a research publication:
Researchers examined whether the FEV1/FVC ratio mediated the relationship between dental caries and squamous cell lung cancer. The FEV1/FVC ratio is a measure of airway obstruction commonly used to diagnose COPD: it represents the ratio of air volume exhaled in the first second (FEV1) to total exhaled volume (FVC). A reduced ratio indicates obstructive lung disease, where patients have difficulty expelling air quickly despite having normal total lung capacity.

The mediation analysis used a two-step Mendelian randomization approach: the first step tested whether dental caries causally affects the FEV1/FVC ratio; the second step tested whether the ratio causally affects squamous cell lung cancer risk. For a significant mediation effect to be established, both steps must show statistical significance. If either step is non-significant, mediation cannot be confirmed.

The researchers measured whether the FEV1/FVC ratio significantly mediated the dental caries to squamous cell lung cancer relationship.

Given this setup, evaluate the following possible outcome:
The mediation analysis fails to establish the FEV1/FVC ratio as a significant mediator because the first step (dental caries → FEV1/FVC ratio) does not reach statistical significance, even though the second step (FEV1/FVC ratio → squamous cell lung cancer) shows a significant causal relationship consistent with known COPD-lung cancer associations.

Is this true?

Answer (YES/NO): NO